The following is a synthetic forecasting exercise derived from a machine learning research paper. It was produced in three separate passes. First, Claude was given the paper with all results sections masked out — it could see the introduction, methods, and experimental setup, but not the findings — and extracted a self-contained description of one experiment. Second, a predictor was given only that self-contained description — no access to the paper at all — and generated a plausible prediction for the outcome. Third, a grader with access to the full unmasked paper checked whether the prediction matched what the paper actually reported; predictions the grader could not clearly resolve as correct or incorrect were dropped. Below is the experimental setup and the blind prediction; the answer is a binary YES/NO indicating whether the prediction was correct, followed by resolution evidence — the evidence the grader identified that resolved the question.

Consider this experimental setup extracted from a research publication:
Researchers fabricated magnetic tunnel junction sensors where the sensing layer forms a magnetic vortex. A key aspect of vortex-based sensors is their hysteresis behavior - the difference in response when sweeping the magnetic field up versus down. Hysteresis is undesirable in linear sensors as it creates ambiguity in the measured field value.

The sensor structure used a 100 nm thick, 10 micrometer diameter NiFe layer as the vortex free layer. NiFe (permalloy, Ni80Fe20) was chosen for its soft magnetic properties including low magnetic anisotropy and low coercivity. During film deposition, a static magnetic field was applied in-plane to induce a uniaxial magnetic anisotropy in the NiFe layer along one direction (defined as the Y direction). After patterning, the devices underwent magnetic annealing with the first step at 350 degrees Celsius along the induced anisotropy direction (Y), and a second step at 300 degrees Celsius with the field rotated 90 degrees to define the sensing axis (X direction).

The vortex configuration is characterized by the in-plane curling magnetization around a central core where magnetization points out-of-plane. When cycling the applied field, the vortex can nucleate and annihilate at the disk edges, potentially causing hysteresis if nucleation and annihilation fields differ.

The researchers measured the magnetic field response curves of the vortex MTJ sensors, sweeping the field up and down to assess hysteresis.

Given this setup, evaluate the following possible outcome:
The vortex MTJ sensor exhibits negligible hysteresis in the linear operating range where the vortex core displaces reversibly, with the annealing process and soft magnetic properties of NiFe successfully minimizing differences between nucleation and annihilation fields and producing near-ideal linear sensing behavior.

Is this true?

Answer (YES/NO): YES